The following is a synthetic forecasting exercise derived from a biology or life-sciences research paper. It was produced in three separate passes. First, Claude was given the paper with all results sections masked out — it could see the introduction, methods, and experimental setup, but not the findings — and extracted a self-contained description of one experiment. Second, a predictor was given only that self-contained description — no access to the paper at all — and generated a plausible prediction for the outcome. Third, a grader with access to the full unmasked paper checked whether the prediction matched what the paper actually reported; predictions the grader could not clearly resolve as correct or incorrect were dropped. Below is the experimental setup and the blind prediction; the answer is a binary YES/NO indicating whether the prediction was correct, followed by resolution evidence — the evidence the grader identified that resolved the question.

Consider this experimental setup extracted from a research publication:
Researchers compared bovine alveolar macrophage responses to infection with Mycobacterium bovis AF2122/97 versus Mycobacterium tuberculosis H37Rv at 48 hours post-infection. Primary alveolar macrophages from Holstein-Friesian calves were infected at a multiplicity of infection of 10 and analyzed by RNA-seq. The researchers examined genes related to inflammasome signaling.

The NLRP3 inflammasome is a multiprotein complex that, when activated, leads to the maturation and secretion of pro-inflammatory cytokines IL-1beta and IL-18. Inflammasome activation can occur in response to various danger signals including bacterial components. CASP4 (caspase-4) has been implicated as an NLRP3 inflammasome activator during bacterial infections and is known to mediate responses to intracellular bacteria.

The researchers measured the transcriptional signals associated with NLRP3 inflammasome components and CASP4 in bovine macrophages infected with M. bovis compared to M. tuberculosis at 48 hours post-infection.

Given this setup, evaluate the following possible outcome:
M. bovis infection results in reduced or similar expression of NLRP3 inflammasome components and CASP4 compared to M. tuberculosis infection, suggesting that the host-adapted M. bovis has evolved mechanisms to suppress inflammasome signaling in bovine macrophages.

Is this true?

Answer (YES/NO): NO